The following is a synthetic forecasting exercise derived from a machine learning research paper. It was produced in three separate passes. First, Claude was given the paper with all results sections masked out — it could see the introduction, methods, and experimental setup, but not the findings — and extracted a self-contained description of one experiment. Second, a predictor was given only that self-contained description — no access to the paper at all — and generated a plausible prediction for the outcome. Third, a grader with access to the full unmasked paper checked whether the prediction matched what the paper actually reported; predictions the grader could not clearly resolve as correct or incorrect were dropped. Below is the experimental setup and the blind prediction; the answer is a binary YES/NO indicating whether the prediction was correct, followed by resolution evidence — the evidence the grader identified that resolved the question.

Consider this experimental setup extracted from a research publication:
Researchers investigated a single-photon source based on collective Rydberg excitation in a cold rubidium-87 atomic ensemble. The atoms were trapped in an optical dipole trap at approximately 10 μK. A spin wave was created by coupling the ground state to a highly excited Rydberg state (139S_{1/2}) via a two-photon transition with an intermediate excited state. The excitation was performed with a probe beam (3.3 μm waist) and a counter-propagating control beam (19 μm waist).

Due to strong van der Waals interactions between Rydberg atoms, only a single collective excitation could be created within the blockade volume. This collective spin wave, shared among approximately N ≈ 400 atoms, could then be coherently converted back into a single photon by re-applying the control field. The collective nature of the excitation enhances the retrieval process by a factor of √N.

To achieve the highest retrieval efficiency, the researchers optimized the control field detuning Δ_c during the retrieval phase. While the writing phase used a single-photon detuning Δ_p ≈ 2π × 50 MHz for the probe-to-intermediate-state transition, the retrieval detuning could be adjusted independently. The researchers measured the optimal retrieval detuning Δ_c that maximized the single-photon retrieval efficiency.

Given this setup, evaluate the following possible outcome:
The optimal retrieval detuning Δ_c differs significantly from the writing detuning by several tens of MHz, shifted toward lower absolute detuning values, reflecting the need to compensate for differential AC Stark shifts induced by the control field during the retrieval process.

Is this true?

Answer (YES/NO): YES